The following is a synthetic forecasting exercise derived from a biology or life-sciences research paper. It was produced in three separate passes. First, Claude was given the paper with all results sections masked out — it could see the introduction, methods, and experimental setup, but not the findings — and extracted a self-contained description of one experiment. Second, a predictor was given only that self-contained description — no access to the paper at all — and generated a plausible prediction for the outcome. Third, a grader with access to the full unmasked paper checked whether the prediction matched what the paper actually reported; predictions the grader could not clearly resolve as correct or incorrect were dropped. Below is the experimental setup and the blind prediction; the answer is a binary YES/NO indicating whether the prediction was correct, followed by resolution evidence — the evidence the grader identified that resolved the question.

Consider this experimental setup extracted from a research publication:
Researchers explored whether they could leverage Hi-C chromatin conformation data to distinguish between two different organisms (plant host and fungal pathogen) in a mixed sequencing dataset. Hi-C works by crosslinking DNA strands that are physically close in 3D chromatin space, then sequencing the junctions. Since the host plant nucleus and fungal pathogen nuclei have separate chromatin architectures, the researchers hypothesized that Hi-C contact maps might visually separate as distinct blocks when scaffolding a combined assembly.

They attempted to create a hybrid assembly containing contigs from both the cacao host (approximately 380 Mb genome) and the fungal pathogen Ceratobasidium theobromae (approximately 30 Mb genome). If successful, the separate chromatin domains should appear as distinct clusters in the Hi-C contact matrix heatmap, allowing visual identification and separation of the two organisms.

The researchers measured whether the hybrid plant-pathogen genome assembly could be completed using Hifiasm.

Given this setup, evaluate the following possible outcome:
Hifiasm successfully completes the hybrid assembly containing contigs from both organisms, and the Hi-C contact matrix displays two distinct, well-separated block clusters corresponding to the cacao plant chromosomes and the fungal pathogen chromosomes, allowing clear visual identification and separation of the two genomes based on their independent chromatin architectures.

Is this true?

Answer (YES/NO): NO